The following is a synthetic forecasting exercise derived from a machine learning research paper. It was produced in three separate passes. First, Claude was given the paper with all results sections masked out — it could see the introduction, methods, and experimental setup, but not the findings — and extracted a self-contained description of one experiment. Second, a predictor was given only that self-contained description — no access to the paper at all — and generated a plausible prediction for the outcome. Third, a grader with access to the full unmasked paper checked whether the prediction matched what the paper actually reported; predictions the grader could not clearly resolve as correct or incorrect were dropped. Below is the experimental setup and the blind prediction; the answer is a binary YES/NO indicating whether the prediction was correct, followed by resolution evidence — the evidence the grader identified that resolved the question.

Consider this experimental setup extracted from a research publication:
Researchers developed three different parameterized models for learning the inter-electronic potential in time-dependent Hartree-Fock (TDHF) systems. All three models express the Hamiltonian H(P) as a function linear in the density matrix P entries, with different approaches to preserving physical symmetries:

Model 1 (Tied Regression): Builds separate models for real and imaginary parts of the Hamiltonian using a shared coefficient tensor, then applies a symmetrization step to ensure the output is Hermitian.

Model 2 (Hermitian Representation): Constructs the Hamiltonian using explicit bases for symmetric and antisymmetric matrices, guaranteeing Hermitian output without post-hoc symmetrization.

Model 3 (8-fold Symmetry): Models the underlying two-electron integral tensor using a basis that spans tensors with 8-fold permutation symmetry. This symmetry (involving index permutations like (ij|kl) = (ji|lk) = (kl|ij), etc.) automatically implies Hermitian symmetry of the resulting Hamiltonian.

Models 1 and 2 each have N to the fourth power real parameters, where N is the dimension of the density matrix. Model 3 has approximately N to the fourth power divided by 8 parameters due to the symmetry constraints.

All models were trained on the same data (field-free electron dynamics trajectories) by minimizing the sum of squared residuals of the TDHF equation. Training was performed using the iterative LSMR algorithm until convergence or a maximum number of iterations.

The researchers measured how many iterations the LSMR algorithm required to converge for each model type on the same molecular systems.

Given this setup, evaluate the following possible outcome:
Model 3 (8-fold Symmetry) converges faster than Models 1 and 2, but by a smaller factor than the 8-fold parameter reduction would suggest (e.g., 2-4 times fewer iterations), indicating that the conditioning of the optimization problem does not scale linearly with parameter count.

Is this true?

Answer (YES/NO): NO